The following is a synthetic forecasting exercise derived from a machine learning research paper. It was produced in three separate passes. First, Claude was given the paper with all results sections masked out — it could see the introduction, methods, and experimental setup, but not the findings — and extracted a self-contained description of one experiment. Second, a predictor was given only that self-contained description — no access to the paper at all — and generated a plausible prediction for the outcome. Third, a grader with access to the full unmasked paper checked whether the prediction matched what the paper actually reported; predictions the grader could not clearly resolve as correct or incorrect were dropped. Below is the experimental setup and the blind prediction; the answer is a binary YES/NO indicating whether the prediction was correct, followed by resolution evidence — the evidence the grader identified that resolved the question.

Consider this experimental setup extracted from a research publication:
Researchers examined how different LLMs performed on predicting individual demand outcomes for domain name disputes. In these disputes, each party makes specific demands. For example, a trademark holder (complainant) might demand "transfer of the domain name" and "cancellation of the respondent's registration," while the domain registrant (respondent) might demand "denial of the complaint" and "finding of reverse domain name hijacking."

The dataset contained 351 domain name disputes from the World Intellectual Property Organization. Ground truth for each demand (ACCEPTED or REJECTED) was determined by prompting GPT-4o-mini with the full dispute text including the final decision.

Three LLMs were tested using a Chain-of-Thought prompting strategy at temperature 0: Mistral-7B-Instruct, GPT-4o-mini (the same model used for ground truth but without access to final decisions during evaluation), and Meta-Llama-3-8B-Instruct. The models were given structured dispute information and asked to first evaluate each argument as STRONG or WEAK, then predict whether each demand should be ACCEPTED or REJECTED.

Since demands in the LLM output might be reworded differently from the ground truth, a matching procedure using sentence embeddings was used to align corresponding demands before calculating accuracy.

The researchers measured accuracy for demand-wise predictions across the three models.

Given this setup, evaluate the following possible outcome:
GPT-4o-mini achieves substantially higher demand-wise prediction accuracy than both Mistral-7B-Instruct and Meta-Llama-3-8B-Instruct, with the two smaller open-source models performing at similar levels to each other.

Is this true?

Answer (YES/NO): NO